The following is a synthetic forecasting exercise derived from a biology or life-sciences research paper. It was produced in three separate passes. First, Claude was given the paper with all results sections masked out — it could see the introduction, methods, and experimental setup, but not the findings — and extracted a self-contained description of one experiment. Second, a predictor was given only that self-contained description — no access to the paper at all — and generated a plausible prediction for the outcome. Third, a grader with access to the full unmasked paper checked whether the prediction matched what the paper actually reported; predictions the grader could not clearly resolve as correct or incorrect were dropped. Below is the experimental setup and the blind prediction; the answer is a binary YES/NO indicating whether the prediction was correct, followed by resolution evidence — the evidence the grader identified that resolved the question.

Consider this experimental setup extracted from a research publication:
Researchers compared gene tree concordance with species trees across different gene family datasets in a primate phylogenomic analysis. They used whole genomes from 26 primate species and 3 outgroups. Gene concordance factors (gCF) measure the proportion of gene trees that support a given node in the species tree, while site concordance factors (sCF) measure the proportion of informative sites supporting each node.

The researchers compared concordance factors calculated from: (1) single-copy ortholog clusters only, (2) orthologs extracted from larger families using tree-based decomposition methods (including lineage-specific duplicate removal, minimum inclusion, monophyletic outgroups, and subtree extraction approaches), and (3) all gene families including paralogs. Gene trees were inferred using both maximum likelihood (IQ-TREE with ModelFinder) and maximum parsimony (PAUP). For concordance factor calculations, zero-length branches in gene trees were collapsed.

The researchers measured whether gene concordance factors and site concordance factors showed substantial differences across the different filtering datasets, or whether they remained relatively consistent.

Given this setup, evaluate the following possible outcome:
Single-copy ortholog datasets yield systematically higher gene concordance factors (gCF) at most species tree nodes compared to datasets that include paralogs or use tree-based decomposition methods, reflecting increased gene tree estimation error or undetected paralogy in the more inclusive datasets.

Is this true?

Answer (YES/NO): NO